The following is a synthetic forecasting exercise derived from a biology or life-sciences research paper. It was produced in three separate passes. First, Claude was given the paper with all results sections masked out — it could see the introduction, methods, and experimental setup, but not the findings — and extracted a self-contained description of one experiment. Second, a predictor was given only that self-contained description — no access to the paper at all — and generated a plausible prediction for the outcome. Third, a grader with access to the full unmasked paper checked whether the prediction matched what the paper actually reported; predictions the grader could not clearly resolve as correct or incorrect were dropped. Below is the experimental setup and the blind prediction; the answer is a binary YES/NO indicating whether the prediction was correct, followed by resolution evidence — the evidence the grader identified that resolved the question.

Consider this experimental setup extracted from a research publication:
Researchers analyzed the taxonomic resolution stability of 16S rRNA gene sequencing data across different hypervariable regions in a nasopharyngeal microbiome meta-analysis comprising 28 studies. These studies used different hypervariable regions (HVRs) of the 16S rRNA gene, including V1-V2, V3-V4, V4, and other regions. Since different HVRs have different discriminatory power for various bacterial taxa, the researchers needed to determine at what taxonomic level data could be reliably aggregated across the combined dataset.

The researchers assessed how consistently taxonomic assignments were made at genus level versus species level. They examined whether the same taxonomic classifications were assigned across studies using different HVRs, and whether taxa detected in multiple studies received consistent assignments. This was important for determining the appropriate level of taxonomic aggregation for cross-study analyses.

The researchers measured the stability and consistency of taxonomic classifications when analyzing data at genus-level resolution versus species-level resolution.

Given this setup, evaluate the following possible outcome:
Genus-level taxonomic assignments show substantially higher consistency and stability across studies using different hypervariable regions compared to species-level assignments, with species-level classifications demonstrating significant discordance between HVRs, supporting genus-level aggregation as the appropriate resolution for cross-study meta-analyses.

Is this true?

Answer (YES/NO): YES